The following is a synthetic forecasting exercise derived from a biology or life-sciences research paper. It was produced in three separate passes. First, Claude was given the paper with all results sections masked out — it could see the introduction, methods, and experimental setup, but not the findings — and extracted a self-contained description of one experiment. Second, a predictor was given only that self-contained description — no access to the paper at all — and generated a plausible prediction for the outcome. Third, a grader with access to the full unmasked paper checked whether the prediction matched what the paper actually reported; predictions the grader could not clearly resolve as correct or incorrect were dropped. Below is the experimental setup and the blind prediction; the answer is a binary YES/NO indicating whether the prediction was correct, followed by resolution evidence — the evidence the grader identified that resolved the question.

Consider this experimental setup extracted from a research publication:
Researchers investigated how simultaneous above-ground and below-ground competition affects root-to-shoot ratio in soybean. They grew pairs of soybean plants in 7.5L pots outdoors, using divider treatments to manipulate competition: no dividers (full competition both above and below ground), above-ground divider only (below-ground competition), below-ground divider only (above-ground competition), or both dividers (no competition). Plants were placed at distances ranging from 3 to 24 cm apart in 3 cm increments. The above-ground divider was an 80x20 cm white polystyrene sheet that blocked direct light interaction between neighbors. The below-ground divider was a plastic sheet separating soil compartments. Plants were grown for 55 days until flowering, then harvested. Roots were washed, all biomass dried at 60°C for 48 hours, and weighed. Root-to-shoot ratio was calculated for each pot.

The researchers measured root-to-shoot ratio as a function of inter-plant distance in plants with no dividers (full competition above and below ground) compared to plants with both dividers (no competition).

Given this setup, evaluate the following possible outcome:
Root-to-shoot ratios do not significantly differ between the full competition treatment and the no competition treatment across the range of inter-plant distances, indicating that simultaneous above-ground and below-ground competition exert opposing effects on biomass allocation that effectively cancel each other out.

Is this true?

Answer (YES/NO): NO